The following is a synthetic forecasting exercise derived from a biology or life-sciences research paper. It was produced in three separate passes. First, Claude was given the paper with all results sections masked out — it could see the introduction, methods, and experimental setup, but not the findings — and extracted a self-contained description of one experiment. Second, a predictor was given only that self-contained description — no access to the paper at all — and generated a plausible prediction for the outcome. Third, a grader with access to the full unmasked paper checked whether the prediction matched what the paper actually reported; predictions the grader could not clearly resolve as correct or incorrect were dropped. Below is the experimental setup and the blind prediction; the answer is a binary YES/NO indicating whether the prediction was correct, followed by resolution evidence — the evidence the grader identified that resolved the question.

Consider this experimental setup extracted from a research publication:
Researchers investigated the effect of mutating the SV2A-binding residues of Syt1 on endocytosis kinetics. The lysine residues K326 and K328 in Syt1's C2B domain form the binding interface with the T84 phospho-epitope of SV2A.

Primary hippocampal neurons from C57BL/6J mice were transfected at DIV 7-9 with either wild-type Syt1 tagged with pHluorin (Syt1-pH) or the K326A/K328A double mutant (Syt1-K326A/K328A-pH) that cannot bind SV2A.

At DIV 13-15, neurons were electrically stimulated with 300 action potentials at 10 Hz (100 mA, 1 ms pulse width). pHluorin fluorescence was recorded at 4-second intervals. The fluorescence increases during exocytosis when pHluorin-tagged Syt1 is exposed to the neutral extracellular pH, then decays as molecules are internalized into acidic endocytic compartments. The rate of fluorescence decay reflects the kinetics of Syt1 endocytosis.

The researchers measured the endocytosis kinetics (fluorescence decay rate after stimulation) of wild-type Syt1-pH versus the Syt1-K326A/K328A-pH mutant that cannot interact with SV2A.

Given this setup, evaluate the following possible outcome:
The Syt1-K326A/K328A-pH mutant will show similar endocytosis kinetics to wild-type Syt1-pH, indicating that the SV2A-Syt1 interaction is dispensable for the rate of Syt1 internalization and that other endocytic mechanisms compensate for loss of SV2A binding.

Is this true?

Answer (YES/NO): NO